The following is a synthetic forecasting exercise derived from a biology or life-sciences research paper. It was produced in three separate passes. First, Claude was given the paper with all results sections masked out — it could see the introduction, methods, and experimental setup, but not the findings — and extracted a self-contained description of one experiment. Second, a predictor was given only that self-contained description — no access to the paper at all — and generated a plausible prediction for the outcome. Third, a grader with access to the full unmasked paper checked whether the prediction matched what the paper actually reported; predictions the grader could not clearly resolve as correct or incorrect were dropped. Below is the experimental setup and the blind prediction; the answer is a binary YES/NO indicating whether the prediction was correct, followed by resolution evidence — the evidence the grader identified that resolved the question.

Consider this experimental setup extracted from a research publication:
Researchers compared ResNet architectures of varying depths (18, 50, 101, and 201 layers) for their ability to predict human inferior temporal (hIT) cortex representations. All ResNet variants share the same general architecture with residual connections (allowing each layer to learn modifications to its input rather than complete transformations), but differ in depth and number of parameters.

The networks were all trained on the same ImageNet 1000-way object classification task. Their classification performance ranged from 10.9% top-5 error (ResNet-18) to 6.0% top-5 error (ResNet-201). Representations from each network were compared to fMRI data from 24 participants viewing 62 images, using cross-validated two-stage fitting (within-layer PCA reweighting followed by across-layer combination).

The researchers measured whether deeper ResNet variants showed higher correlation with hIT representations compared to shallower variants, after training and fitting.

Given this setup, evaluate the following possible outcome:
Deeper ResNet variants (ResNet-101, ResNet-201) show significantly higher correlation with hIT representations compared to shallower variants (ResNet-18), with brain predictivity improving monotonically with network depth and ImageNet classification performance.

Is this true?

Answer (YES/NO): NO